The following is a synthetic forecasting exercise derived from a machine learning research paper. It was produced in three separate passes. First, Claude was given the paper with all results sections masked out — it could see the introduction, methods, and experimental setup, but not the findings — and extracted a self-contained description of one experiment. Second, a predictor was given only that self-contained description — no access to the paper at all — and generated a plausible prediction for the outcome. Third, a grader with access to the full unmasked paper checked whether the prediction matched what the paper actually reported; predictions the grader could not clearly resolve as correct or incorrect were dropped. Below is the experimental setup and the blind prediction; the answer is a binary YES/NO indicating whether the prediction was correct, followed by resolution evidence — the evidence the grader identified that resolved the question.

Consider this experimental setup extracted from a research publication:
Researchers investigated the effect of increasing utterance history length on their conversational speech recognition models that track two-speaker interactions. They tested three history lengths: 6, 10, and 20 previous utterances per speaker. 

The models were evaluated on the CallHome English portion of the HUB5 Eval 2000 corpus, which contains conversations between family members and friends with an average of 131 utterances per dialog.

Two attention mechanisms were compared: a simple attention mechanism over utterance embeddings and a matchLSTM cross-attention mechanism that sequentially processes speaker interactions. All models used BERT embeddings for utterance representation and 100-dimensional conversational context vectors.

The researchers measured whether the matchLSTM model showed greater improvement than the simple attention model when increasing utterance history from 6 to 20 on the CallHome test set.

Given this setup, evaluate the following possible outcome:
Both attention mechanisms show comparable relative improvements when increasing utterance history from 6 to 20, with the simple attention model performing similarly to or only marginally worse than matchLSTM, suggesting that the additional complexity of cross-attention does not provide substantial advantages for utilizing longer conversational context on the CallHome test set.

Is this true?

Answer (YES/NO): NO